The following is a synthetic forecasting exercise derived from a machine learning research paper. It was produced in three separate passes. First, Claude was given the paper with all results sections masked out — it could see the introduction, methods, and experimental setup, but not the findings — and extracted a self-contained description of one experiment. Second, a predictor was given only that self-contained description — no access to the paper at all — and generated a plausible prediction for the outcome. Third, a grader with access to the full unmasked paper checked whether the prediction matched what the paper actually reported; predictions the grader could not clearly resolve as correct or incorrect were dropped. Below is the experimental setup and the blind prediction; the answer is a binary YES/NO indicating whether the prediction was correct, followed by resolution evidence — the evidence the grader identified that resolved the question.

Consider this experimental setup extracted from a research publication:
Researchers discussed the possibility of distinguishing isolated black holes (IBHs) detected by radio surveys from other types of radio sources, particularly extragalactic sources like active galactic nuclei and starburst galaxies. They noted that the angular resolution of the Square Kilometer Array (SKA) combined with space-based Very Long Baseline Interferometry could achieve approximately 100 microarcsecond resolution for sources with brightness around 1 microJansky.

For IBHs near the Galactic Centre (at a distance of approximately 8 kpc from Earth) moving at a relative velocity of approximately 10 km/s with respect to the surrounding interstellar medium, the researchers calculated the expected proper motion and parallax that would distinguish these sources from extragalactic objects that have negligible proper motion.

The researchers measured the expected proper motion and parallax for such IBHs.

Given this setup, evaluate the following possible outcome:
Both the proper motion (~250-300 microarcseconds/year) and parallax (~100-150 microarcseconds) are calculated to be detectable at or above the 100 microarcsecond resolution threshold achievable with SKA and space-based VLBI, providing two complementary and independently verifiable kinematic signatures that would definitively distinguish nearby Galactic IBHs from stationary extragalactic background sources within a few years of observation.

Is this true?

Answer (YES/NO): NO